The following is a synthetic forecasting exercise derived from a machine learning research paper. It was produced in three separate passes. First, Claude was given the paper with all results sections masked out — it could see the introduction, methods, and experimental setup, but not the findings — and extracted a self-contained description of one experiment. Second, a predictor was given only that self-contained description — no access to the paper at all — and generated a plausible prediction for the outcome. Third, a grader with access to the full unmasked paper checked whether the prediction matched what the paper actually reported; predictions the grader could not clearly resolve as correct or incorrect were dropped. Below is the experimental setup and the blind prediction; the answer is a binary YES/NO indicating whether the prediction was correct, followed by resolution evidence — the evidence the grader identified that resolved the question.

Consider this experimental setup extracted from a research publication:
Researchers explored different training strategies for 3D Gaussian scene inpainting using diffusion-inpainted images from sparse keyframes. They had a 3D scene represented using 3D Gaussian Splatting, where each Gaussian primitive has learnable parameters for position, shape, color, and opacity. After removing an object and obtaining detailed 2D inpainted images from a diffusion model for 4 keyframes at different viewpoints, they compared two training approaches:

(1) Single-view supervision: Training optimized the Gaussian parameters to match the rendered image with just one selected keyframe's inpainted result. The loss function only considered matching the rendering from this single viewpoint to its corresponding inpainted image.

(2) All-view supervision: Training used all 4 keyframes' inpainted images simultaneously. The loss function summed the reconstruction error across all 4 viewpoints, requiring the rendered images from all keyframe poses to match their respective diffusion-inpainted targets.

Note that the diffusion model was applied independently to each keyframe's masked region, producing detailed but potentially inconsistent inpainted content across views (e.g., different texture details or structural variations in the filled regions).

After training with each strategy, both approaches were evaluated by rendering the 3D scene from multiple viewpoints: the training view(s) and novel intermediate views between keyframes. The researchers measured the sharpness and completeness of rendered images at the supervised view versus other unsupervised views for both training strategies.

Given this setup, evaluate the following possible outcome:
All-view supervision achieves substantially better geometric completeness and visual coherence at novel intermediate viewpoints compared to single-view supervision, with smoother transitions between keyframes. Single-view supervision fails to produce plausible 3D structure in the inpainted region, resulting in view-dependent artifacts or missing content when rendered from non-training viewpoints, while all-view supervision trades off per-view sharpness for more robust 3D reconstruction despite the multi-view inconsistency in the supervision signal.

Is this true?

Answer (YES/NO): NO